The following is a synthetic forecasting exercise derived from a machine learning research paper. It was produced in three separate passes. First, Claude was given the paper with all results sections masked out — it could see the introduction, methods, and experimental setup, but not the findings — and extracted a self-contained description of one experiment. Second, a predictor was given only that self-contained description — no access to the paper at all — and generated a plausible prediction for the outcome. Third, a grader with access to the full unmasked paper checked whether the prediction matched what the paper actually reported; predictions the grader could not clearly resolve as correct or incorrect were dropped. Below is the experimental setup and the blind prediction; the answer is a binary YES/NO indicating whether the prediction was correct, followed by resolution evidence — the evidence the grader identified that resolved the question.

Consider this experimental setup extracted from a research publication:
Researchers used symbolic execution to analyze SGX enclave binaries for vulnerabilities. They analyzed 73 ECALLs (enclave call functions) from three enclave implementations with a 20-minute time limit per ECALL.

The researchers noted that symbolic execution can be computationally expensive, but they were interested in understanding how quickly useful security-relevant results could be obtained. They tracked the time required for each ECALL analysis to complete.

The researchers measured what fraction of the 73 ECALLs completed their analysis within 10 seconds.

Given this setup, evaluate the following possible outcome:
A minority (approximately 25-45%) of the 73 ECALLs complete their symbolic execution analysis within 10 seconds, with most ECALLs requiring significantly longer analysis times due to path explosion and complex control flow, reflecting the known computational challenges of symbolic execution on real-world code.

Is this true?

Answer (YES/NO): YES